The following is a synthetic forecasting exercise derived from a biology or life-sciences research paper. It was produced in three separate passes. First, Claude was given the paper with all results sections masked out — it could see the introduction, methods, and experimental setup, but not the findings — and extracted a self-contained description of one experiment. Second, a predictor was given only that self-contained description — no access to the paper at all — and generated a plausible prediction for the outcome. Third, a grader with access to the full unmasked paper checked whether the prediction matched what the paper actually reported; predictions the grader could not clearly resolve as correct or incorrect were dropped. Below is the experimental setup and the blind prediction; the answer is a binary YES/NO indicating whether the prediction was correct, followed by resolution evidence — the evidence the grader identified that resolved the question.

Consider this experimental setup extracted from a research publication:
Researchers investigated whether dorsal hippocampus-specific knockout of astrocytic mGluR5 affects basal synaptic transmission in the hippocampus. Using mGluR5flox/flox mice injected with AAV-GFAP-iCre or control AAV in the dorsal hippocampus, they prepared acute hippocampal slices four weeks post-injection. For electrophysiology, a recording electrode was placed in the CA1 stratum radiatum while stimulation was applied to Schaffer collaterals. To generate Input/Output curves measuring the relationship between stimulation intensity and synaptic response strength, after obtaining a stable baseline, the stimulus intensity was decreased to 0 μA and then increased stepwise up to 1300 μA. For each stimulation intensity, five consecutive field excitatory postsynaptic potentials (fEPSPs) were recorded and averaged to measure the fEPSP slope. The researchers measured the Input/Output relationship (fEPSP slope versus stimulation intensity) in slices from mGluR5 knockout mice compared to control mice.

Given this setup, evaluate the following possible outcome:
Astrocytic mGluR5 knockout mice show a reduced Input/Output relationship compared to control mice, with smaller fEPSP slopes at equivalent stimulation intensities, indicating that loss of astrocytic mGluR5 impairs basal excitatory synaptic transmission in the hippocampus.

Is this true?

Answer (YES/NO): NO